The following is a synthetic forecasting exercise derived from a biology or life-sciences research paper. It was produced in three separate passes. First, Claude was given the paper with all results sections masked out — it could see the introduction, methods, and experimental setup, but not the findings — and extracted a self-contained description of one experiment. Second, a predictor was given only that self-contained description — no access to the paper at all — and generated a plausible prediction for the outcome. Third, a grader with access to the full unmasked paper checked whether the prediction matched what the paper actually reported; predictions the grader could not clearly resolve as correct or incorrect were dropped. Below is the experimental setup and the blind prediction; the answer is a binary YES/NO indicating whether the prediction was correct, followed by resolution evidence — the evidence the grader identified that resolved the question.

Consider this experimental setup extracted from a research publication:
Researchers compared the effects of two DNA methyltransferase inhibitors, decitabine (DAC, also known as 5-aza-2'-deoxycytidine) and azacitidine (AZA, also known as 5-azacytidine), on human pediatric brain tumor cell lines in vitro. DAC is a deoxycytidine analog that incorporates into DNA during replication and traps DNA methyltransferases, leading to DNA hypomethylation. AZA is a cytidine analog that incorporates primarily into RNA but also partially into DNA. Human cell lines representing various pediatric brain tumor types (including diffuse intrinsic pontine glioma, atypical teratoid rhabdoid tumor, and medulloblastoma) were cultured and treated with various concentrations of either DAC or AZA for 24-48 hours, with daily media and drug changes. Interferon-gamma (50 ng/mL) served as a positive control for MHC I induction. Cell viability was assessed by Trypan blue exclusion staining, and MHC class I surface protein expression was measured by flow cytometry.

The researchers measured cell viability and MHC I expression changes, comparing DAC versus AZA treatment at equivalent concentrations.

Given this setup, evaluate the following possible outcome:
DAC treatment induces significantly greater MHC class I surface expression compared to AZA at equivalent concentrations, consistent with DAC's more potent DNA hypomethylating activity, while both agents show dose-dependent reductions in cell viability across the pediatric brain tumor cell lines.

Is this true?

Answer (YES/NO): NO